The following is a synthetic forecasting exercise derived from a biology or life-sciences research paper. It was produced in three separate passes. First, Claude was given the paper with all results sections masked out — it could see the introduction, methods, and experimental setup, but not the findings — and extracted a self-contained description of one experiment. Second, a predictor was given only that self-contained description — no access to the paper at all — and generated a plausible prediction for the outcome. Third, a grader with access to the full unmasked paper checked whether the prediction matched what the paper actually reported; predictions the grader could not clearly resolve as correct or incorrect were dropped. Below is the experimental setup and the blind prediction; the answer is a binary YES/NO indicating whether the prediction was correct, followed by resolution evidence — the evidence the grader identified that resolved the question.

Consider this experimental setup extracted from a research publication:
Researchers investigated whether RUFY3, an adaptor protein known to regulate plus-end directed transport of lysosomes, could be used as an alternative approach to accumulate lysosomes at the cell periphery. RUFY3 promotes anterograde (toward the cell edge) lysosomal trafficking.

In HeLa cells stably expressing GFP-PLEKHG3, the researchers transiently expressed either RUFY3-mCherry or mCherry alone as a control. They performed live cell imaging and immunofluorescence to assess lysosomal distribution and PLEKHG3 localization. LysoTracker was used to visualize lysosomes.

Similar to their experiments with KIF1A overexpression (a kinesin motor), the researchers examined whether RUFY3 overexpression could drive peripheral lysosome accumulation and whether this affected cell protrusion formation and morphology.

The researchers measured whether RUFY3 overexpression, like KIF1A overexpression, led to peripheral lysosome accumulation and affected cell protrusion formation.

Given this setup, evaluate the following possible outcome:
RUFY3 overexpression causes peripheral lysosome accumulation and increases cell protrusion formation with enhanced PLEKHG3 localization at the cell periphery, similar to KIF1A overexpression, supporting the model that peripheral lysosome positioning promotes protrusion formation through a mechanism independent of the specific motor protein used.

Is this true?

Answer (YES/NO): NO